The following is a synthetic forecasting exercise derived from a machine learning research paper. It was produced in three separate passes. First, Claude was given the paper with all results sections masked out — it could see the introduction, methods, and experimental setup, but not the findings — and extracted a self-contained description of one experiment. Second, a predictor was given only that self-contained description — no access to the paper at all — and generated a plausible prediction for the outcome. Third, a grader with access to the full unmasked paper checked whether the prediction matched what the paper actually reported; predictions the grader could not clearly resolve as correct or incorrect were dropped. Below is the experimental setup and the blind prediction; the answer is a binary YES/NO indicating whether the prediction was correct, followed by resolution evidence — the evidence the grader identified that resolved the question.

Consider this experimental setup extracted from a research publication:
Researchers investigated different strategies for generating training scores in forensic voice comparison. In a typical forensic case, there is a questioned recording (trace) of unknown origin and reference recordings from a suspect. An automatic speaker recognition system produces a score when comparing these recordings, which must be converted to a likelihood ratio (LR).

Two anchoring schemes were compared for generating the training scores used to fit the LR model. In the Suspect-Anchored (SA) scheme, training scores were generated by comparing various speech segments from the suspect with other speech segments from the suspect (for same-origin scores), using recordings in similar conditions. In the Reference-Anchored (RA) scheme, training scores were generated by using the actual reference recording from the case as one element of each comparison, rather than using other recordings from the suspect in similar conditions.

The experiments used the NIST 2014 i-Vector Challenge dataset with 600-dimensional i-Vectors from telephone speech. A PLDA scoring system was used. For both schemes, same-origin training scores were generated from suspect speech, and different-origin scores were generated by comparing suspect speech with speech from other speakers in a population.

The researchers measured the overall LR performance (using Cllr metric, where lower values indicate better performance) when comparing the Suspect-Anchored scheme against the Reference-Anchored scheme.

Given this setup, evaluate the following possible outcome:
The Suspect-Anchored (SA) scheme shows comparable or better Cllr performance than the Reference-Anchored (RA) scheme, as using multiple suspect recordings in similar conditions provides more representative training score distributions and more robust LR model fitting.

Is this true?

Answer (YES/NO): NO